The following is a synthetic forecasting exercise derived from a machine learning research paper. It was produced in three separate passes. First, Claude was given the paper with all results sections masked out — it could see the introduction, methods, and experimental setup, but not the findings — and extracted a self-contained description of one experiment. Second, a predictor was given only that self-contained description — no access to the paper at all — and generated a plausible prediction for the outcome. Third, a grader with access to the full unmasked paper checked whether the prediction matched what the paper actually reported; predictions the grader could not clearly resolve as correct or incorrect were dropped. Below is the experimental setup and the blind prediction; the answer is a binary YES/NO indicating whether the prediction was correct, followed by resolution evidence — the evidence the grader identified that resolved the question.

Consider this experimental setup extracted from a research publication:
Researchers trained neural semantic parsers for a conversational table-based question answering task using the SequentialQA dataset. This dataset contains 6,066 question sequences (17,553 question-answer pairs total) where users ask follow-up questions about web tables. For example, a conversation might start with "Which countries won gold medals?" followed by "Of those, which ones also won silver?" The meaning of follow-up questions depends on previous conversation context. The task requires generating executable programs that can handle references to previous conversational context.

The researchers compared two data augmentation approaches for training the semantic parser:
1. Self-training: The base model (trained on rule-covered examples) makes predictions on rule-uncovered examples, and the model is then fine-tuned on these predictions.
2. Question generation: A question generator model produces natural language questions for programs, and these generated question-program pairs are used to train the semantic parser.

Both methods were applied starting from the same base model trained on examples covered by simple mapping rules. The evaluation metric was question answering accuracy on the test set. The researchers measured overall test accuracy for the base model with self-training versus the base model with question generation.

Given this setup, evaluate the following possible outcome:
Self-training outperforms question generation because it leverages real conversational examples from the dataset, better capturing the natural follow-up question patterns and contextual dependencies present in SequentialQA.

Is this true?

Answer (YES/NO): YES